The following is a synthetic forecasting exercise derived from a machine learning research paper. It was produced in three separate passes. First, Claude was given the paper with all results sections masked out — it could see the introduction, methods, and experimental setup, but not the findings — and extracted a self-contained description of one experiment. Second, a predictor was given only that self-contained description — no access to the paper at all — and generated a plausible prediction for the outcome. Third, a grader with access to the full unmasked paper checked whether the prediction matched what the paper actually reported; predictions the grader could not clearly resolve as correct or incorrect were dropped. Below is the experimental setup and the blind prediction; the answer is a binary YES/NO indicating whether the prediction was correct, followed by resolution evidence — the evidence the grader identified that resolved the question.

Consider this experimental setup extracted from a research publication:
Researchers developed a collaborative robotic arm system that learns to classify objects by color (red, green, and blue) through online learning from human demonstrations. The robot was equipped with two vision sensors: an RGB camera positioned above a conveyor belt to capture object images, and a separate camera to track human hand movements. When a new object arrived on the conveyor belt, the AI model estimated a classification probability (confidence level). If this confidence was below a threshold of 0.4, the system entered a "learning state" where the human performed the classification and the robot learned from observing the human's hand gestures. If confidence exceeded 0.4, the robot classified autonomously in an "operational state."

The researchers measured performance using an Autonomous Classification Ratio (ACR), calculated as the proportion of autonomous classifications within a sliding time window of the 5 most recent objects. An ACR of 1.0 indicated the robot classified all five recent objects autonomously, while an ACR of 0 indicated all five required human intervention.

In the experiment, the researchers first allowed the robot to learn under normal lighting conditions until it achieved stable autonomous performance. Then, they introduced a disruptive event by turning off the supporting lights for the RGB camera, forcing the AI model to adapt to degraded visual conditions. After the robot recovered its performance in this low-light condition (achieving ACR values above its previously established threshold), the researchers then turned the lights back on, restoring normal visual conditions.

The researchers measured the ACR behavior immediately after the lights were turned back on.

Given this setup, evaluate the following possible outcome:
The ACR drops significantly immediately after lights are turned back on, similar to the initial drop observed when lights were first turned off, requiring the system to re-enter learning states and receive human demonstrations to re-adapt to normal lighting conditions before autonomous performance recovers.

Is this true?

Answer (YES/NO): YES